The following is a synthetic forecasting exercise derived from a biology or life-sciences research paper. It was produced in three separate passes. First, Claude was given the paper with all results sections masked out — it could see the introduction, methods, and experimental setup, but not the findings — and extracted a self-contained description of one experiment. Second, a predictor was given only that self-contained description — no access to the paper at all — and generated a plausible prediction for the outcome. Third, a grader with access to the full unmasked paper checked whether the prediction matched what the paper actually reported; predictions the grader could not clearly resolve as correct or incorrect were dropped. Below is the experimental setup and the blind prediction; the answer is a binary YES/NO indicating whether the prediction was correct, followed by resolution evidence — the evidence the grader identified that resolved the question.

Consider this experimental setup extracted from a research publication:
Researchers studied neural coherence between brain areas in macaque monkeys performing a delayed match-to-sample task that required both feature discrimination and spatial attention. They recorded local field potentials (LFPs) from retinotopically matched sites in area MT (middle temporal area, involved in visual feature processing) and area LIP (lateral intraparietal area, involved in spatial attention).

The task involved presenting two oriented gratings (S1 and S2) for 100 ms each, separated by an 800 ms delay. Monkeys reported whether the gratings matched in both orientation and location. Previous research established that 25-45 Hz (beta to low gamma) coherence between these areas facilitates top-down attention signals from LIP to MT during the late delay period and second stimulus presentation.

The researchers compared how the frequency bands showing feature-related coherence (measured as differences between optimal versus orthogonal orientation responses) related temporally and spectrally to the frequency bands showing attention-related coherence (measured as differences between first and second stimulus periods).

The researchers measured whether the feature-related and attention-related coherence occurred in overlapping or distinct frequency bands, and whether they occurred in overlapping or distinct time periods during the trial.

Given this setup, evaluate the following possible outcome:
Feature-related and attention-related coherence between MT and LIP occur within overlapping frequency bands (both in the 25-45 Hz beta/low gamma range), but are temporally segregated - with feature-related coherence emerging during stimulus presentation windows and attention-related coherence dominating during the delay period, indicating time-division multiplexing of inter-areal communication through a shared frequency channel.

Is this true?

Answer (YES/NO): NO